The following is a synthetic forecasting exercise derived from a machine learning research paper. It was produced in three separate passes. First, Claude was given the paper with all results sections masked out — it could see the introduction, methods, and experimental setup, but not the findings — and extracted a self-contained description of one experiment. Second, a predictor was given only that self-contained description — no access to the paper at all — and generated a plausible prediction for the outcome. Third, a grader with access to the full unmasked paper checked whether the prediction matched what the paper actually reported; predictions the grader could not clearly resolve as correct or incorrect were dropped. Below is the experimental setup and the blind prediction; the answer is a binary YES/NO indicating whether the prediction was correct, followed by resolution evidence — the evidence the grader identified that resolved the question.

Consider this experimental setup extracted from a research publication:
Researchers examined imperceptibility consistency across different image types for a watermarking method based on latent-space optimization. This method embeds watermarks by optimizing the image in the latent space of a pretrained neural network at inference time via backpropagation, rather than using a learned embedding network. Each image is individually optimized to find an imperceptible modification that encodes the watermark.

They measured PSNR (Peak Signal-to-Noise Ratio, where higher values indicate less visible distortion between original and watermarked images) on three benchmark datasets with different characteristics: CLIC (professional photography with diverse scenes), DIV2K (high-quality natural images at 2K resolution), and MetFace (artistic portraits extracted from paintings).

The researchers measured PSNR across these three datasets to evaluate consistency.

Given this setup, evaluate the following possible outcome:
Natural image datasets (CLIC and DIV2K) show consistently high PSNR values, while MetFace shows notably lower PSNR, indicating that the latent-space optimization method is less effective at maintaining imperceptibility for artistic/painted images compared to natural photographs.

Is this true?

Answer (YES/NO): NO